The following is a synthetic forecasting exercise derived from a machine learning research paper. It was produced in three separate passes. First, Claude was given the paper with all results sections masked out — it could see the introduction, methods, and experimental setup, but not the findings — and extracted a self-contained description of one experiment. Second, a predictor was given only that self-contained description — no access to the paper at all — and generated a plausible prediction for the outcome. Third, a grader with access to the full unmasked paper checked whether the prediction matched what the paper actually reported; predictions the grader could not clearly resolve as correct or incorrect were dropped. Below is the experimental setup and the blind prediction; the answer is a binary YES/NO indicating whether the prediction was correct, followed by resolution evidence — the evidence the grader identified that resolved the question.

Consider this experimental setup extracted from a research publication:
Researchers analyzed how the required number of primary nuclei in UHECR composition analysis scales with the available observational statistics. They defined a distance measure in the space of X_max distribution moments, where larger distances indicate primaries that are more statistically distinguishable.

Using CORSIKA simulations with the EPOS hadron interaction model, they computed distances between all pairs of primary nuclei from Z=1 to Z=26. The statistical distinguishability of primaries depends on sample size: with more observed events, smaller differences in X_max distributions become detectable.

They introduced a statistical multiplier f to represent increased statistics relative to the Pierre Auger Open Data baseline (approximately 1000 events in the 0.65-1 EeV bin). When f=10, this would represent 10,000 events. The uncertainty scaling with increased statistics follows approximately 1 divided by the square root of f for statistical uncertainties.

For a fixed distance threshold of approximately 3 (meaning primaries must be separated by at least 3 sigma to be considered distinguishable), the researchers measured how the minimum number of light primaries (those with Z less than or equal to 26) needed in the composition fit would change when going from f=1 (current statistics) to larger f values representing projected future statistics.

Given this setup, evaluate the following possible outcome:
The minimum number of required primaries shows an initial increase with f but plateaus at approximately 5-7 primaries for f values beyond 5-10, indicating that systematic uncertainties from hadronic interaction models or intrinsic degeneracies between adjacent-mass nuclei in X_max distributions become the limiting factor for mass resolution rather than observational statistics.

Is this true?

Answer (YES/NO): NO